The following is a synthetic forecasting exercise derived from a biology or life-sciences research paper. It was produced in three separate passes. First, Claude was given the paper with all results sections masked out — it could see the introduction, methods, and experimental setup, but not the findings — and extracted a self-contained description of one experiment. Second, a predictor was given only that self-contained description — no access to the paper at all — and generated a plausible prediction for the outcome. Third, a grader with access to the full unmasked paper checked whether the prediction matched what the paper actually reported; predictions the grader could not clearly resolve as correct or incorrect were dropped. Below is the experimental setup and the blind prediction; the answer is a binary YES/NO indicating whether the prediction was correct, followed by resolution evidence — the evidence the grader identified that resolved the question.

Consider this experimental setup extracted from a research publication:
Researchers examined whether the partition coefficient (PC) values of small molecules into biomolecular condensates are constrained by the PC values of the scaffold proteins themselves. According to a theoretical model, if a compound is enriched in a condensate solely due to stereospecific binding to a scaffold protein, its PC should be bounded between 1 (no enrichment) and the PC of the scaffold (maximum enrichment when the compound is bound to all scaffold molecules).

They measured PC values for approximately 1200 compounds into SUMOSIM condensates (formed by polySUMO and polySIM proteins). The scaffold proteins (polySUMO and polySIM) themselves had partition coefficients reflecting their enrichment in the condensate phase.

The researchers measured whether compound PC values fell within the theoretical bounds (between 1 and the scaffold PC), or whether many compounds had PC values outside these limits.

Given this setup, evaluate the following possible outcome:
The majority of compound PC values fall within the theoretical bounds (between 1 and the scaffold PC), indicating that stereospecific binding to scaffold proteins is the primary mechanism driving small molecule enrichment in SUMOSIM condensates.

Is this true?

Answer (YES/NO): NO